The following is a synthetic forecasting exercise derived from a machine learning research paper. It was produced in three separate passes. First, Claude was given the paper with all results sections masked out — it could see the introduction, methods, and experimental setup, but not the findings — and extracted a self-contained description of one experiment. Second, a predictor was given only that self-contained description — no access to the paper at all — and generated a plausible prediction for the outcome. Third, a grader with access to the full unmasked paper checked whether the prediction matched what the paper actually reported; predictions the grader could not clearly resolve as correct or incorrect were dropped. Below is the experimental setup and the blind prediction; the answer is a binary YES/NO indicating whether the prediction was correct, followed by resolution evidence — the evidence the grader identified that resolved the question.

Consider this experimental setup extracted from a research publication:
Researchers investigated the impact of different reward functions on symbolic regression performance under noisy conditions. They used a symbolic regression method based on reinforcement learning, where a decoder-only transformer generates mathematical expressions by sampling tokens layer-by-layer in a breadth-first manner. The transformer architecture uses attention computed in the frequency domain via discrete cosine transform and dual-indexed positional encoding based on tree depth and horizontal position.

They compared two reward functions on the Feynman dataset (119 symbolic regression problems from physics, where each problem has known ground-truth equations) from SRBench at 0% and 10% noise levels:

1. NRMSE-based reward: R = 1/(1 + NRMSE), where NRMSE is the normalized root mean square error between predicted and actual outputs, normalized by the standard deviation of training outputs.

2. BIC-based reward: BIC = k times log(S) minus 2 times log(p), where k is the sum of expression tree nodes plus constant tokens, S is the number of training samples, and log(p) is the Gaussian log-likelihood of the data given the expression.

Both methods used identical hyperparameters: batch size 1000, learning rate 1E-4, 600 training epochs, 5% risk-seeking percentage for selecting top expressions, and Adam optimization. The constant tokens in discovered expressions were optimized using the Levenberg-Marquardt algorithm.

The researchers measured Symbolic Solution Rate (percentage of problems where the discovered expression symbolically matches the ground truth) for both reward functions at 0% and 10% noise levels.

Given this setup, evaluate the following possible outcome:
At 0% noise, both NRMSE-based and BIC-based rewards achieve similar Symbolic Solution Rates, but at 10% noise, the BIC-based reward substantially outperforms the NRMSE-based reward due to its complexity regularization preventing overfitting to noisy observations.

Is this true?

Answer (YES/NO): YES